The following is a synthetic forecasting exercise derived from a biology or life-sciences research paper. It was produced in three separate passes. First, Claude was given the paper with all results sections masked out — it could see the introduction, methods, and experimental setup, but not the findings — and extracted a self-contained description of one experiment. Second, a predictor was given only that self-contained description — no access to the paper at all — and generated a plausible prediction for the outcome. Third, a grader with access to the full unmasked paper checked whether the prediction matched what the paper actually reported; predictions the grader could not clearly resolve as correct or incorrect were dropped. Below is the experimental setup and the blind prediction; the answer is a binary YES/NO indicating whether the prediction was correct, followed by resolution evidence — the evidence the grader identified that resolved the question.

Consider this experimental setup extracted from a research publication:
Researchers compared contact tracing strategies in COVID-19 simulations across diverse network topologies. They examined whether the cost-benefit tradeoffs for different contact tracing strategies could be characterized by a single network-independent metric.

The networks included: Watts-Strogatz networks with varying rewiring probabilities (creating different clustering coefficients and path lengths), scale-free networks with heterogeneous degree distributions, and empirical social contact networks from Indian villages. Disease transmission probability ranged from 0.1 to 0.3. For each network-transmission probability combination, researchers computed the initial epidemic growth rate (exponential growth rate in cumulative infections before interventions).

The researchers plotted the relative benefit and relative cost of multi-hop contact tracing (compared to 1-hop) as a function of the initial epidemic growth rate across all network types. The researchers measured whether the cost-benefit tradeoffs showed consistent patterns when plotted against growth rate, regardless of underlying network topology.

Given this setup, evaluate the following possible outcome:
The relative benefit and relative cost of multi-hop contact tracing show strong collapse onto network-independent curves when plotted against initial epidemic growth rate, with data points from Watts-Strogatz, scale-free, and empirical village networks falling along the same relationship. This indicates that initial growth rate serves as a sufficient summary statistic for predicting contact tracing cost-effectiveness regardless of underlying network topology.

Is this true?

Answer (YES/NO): YES